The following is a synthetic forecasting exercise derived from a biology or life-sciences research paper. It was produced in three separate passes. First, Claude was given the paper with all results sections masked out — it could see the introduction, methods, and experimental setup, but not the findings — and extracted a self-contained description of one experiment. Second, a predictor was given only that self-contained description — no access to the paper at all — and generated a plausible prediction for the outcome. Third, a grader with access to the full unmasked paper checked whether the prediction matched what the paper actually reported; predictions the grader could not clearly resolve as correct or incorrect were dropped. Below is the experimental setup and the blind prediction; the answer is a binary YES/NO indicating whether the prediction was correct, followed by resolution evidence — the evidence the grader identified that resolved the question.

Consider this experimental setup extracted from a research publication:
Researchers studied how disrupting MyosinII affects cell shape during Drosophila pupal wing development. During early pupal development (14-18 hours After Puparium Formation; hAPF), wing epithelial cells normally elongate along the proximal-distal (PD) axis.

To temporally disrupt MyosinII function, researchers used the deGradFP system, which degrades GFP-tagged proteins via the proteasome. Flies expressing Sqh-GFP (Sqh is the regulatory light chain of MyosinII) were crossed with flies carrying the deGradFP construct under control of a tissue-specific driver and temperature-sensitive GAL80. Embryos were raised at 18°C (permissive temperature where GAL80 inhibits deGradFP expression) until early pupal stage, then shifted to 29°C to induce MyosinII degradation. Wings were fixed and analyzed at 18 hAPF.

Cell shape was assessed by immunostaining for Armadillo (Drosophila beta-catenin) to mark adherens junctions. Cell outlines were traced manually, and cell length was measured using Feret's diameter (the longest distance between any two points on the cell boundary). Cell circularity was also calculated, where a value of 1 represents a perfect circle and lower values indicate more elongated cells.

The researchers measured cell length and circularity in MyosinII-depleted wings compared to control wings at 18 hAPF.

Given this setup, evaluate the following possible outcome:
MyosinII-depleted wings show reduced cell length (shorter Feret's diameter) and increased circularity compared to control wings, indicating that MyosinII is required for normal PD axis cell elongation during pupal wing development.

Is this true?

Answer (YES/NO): NO